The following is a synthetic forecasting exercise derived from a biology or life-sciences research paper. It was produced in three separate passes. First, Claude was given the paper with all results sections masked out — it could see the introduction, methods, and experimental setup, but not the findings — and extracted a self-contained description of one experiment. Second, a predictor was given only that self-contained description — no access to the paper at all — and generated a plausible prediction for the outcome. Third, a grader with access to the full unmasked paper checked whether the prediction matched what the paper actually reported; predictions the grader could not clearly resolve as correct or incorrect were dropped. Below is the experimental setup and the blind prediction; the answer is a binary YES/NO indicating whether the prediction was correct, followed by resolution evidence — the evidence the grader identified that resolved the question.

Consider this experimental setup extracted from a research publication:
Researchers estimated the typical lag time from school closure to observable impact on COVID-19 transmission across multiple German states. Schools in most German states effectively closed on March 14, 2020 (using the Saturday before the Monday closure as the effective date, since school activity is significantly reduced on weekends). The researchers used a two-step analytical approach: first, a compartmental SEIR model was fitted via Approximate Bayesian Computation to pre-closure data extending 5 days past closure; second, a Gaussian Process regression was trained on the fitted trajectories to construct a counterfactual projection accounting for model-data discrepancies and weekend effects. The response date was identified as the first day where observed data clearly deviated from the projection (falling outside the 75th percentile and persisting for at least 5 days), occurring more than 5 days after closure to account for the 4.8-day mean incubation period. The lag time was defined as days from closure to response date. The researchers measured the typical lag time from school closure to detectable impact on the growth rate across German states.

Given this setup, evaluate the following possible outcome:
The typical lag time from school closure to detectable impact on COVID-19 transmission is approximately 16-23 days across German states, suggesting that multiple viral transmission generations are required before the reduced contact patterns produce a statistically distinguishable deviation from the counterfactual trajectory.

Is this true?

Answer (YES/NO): NO